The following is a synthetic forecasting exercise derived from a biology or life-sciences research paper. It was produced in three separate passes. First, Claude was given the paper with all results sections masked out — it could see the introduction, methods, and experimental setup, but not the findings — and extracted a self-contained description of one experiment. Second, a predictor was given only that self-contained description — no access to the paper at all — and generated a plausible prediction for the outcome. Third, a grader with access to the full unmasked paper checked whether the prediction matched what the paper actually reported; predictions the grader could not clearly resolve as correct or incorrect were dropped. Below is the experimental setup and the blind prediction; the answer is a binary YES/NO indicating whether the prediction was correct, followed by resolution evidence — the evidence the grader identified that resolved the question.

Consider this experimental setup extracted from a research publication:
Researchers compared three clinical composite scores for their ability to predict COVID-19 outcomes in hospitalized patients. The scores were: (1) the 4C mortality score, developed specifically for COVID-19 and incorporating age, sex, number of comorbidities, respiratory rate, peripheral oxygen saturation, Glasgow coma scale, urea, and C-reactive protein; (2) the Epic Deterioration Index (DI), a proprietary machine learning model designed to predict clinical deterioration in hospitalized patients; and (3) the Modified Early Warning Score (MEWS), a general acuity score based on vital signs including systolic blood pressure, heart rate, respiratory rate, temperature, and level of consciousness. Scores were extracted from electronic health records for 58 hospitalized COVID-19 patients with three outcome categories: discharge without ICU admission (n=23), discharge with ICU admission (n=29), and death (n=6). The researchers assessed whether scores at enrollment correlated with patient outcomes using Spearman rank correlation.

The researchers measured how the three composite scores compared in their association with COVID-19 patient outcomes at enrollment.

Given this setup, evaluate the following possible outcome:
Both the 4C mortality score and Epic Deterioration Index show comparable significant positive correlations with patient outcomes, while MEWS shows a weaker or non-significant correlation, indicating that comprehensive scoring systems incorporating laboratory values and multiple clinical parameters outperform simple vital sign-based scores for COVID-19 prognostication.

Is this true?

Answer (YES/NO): NO